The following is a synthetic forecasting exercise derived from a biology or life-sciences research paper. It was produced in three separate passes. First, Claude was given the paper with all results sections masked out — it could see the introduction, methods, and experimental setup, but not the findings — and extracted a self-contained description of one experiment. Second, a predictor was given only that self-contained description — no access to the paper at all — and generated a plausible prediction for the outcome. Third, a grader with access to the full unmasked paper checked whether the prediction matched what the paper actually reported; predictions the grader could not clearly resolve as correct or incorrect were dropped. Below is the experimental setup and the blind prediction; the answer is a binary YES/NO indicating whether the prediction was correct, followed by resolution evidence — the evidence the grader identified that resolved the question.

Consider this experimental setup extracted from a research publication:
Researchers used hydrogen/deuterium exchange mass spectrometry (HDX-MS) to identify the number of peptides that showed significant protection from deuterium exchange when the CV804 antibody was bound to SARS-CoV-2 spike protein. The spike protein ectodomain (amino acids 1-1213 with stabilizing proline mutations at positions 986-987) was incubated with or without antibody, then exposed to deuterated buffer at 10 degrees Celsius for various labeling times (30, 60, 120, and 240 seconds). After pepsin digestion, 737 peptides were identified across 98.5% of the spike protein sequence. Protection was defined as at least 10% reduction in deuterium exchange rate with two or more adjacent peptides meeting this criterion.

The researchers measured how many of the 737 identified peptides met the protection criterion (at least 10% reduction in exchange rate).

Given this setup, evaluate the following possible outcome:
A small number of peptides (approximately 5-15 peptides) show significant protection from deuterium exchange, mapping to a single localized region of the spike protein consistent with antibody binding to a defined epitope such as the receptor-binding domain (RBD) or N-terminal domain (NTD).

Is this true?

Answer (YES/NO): NO